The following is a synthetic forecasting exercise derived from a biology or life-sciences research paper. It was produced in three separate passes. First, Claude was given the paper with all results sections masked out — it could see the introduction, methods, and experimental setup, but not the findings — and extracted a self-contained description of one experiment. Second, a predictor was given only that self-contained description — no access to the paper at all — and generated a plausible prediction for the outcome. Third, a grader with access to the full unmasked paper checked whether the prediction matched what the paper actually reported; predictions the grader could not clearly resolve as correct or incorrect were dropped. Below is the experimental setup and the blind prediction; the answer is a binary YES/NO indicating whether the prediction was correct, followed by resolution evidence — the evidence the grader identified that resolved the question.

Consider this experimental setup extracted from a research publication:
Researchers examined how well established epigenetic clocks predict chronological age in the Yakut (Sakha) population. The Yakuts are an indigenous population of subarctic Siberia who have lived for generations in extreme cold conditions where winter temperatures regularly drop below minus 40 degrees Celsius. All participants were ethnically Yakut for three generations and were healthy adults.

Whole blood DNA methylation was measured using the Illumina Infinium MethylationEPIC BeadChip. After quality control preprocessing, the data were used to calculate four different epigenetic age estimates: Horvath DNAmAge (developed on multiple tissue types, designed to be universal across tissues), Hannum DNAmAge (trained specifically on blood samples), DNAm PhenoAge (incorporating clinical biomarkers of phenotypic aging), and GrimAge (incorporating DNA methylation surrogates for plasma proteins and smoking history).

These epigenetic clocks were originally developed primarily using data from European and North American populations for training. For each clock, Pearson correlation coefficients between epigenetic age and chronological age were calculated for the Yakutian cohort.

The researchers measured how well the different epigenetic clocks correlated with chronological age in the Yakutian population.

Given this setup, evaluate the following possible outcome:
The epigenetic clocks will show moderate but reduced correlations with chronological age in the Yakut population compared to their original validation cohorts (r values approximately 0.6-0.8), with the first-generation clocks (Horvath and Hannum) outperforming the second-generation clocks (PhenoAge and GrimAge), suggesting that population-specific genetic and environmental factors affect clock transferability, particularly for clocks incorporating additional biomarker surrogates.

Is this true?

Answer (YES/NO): NO